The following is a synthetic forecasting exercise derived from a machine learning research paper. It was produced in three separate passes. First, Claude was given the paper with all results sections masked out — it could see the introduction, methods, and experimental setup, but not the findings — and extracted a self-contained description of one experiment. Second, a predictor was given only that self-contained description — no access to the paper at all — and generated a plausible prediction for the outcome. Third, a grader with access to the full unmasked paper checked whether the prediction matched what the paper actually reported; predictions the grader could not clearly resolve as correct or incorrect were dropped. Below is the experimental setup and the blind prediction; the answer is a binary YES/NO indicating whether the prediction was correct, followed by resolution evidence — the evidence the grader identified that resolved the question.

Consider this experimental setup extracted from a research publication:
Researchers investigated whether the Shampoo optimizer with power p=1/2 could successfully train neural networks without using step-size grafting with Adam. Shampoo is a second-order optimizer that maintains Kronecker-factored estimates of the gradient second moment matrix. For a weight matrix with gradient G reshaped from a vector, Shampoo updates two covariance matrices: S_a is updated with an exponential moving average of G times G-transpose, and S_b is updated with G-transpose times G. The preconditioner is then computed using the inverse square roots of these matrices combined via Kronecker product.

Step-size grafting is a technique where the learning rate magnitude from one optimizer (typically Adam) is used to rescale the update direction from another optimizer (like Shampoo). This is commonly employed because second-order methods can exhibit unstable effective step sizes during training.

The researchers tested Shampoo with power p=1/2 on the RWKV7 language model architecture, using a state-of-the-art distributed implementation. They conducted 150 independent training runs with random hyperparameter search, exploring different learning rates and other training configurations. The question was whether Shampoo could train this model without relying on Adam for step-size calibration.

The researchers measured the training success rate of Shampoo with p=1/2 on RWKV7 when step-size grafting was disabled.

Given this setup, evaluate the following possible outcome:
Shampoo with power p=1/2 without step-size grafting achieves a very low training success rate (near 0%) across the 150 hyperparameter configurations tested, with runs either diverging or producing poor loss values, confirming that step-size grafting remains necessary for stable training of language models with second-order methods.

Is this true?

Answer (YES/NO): YES